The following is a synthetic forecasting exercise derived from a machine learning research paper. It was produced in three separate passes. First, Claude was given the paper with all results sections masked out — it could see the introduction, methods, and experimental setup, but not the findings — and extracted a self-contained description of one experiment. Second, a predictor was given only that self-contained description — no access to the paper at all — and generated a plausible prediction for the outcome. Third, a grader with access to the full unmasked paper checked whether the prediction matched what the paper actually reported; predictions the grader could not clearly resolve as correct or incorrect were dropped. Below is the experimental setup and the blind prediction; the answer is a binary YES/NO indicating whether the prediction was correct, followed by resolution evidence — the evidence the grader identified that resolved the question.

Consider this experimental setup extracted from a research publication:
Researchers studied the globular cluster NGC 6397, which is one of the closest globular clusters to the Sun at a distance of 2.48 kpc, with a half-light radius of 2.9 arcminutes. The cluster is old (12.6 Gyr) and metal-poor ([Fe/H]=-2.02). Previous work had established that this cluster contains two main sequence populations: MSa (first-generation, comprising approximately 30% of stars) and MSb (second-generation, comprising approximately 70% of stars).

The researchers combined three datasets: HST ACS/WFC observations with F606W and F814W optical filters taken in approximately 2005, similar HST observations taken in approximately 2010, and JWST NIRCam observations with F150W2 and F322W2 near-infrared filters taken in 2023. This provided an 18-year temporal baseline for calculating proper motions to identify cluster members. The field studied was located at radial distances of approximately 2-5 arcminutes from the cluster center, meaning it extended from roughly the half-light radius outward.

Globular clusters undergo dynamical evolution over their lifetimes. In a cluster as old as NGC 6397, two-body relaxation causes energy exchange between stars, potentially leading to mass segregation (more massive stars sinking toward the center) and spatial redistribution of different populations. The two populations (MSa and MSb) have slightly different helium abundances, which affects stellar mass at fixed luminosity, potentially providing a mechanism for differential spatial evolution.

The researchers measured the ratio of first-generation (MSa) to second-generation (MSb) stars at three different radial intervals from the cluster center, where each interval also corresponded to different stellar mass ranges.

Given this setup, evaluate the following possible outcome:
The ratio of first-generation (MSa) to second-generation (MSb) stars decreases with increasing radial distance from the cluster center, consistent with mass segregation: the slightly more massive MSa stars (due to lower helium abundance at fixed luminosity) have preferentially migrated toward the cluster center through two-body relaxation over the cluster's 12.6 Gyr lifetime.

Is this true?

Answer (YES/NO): NO